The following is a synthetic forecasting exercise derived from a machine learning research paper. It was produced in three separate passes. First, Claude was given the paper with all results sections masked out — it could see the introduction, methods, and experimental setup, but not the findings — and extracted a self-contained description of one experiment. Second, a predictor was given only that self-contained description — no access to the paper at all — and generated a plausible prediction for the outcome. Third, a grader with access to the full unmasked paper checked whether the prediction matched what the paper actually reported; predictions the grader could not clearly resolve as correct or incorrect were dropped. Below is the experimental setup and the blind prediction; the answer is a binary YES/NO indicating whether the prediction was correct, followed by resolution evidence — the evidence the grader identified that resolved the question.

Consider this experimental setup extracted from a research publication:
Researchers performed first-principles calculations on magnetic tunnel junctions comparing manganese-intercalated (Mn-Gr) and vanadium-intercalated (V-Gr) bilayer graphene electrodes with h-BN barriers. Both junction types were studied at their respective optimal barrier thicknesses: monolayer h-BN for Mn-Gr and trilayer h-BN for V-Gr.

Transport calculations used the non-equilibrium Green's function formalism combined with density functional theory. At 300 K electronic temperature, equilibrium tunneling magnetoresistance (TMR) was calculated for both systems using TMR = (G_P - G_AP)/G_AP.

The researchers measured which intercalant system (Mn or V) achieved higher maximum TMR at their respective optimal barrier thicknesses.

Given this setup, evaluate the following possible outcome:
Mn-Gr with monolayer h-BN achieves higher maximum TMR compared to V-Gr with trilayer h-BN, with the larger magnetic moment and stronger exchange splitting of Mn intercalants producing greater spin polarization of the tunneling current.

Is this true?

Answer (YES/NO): YES